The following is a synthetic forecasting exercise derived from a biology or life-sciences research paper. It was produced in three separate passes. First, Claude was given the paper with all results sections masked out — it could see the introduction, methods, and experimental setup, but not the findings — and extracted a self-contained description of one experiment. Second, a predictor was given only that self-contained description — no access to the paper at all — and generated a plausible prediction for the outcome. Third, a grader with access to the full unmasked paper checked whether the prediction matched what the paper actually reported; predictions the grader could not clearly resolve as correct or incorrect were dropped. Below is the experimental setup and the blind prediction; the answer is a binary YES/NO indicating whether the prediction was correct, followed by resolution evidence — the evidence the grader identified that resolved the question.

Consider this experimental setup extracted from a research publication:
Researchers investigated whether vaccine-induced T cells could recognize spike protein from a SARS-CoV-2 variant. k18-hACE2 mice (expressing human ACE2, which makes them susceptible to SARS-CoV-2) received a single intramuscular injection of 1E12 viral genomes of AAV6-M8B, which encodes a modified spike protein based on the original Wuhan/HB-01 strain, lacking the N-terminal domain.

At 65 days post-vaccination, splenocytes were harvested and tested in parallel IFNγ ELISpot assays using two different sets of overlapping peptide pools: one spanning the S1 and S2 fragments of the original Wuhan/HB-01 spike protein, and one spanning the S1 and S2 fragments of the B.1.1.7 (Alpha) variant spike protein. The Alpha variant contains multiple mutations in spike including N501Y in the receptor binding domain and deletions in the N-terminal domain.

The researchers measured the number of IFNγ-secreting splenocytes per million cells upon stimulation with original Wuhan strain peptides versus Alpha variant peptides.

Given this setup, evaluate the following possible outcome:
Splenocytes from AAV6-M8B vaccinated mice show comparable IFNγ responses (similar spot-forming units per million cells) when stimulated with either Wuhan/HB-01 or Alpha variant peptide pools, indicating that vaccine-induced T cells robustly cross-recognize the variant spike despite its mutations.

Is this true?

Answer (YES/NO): YES